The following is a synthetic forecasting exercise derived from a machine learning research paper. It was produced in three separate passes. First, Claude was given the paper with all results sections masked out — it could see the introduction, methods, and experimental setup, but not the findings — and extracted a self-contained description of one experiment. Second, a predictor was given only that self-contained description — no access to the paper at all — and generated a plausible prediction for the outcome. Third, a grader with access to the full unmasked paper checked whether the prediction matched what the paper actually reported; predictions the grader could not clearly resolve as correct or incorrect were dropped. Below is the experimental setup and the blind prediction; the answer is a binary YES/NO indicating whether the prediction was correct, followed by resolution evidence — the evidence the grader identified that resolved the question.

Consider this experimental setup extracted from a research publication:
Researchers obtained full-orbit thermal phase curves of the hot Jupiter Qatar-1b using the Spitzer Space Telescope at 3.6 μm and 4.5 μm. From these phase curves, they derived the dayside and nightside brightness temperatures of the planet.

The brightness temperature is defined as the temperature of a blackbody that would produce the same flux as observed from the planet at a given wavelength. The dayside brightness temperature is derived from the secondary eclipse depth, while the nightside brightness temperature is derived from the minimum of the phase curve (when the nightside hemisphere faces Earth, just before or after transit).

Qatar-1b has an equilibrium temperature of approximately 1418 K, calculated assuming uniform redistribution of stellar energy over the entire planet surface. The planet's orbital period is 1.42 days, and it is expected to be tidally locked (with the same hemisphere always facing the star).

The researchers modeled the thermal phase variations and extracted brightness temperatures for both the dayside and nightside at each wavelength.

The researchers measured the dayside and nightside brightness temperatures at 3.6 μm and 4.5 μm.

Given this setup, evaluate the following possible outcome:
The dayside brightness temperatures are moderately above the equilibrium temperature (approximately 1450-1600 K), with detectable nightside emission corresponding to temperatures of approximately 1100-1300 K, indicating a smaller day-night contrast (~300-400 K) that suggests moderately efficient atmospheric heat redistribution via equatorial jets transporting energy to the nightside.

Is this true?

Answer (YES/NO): NO